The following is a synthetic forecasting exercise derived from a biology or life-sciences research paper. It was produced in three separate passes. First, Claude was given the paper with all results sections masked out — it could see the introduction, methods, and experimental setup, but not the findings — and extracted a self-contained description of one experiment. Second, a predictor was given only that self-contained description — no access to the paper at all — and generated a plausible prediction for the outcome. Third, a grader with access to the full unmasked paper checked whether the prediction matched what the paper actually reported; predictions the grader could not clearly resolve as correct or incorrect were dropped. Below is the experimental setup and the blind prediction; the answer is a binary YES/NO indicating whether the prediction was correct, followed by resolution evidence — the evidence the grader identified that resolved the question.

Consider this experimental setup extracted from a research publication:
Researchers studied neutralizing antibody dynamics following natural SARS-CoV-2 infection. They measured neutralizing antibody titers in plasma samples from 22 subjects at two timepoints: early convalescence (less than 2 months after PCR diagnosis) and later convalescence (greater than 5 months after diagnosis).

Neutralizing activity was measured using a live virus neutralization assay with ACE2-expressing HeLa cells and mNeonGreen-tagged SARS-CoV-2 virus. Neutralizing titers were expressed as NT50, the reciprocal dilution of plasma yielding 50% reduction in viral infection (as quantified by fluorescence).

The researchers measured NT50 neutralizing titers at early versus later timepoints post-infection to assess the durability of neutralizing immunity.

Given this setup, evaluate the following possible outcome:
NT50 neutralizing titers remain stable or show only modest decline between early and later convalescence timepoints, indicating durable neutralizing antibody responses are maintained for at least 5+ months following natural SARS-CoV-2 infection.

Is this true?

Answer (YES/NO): NO